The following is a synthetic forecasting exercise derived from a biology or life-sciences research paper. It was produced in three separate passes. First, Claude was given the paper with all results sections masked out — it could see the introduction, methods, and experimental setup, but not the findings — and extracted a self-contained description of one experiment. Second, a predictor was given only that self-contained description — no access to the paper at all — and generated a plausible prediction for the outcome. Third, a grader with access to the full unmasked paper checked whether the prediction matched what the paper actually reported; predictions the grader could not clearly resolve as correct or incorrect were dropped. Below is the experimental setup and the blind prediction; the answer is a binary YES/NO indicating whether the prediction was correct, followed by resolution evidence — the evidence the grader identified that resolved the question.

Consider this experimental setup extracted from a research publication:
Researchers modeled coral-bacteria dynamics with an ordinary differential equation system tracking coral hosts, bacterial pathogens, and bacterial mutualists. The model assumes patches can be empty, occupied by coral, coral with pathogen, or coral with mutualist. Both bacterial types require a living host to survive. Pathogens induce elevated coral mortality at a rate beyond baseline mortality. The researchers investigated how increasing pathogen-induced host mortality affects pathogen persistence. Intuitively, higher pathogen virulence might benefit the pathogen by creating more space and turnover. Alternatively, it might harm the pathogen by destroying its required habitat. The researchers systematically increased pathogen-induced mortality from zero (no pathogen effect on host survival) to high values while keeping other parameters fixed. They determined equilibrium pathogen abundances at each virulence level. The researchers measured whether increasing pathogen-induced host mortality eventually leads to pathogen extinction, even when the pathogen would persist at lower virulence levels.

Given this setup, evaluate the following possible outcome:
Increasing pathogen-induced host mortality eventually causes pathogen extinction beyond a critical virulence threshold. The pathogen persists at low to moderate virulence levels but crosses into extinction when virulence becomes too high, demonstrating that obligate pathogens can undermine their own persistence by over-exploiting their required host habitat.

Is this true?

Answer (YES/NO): YES